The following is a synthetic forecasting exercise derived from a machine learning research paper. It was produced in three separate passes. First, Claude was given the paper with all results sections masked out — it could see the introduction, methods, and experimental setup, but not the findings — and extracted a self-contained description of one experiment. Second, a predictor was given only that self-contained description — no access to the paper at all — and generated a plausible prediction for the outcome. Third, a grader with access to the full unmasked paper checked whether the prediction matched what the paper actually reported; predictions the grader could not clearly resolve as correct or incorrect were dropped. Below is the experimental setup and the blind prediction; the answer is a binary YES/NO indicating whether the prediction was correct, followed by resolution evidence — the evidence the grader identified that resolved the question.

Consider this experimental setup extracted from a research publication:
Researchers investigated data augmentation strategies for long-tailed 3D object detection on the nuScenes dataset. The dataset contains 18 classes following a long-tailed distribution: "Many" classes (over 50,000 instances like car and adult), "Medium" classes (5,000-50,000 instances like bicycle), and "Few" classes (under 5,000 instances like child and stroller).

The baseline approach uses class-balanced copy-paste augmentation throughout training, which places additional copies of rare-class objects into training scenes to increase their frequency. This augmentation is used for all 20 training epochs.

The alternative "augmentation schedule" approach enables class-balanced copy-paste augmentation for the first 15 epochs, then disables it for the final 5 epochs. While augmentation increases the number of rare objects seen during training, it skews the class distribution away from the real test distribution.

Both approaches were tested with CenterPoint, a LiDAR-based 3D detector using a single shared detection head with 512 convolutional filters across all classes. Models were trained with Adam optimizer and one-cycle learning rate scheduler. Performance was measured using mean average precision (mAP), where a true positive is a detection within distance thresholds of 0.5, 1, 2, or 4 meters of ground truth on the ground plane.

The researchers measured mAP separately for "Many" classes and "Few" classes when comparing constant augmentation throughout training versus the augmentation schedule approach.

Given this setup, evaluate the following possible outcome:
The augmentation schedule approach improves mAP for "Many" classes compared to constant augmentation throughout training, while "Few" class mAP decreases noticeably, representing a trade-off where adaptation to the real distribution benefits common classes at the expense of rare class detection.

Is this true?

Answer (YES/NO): NO